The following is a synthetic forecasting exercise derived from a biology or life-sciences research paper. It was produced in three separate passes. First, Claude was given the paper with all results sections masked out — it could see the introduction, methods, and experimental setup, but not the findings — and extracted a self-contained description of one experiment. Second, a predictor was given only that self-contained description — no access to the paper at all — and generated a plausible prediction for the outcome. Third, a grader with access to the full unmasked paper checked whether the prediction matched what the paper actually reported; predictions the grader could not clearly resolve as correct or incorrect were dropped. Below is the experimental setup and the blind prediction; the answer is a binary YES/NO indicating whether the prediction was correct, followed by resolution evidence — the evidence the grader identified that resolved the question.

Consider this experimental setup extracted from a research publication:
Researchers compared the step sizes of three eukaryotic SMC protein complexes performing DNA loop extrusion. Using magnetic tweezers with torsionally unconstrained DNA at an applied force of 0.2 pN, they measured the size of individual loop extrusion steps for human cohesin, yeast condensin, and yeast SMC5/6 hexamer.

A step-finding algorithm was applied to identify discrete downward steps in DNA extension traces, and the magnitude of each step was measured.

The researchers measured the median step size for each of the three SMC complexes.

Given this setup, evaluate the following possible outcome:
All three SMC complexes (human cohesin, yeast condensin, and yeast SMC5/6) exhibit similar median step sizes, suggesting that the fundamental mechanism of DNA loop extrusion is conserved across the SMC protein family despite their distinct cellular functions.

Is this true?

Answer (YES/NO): NO